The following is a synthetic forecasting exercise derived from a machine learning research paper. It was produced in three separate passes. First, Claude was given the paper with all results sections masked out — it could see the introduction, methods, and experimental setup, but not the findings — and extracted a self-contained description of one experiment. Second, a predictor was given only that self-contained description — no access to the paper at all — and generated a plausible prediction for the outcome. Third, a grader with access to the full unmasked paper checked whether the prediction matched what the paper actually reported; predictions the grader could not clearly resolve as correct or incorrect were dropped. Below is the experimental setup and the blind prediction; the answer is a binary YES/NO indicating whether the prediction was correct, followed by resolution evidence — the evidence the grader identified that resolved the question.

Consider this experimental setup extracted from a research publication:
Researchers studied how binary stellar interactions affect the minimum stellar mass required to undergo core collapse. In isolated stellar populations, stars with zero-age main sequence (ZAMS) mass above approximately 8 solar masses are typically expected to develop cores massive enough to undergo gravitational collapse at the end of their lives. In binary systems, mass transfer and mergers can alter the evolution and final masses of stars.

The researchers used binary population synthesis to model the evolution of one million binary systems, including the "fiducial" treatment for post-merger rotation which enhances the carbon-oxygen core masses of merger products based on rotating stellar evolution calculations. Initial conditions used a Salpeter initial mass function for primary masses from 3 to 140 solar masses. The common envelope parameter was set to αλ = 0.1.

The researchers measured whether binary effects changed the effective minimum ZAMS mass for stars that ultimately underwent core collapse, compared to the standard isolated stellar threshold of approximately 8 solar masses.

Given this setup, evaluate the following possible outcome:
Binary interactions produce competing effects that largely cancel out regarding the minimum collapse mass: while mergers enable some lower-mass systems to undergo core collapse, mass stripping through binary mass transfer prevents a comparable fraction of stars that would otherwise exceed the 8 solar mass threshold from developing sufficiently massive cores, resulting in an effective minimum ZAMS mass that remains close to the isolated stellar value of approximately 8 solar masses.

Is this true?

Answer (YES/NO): NO